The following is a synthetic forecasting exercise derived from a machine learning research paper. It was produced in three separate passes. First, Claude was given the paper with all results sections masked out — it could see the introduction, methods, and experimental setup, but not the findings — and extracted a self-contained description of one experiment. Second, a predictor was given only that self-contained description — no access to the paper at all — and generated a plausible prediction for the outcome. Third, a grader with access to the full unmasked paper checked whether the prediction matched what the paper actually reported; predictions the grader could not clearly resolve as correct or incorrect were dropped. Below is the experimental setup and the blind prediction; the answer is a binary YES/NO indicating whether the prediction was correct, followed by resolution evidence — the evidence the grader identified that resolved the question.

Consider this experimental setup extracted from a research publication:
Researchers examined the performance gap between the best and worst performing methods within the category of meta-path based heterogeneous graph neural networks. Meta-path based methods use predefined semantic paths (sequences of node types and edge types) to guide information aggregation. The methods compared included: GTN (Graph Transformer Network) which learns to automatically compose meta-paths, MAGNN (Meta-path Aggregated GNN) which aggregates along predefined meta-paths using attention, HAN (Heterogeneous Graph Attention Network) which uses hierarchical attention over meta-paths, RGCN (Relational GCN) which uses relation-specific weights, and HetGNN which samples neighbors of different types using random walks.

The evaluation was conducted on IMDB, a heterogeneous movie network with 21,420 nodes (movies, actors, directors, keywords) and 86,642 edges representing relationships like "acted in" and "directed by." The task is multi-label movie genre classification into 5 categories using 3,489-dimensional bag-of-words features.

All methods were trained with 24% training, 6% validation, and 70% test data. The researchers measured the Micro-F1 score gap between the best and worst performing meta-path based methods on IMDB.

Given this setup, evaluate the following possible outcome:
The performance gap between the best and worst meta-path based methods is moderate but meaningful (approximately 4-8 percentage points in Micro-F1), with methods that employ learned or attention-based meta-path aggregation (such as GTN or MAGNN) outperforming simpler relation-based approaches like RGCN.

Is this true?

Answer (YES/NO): NO